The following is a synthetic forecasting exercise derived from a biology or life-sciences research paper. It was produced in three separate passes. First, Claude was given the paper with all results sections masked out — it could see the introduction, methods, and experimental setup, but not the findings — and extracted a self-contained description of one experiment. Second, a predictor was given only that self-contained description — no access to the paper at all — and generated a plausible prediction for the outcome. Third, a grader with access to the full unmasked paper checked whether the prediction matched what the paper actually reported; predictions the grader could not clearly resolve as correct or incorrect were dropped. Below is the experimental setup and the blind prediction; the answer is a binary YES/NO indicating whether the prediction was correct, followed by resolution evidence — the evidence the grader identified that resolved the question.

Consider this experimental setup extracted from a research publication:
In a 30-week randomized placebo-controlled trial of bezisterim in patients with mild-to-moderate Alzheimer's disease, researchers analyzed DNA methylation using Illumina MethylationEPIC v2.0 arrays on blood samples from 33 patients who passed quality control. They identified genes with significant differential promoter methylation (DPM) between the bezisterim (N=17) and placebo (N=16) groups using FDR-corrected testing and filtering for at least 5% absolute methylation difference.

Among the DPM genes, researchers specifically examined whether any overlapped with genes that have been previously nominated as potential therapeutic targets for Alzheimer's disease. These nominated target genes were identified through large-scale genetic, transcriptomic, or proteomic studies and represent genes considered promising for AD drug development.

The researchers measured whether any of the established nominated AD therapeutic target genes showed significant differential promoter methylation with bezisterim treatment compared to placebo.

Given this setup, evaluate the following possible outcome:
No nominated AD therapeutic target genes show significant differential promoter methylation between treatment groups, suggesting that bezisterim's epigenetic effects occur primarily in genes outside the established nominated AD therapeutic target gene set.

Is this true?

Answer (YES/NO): NO